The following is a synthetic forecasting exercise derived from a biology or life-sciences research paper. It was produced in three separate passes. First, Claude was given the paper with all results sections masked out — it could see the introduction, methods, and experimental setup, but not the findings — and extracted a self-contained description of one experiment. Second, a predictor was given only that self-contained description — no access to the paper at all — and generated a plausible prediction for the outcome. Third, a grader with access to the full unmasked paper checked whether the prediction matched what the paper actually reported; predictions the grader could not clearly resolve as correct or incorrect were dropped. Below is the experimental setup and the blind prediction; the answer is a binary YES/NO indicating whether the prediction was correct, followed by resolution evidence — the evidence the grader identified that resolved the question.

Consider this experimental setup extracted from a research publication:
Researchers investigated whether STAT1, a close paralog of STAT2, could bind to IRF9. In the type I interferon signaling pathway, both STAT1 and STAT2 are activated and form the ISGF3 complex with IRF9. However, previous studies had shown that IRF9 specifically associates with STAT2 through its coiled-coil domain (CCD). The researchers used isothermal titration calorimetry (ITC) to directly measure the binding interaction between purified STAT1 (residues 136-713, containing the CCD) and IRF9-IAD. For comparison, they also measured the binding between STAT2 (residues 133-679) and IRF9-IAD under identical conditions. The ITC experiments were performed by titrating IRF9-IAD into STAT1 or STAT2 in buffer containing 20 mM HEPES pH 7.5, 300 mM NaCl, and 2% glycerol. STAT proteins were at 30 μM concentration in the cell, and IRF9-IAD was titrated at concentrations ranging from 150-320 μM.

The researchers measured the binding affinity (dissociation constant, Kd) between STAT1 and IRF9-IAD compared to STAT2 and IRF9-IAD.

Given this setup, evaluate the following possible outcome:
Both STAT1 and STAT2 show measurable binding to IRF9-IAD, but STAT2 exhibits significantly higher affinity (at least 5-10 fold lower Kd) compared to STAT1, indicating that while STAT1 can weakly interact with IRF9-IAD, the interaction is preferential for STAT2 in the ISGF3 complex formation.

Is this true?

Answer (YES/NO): YES